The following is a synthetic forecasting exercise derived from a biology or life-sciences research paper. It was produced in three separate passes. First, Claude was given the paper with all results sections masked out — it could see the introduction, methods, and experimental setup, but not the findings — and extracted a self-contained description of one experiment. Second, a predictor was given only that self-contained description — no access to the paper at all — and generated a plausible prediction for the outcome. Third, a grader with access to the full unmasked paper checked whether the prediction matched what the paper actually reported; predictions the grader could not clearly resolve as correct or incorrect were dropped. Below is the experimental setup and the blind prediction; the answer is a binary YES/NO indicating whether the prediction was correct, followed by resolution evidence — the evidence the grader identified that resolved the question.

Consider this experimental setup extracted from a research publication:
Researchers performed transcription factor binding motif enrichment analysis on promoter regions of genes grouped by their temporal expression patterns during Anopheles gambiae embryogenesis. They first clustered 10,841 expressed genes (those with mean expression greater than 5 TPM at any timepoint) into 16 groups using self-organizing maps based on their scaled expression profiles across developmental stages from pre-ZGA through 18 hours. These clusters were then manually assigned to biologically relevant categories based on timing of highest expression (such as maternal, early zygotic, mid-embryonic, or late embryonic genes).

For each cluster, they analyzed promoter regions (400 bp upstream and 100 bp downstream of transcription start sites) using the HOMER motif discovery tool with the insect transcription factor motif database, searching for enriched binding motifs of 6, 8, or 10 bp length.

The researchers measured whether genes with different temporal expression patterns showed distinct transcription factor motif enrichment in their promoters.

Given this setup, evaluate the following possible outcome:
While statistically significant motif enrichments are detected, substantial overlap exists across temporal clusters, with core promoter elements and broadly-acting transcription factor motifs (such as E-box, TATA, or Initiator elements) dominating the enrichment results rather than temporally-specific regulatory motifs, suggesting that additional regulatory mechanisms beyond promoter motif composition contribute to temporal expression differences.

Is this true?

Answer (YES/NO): NO